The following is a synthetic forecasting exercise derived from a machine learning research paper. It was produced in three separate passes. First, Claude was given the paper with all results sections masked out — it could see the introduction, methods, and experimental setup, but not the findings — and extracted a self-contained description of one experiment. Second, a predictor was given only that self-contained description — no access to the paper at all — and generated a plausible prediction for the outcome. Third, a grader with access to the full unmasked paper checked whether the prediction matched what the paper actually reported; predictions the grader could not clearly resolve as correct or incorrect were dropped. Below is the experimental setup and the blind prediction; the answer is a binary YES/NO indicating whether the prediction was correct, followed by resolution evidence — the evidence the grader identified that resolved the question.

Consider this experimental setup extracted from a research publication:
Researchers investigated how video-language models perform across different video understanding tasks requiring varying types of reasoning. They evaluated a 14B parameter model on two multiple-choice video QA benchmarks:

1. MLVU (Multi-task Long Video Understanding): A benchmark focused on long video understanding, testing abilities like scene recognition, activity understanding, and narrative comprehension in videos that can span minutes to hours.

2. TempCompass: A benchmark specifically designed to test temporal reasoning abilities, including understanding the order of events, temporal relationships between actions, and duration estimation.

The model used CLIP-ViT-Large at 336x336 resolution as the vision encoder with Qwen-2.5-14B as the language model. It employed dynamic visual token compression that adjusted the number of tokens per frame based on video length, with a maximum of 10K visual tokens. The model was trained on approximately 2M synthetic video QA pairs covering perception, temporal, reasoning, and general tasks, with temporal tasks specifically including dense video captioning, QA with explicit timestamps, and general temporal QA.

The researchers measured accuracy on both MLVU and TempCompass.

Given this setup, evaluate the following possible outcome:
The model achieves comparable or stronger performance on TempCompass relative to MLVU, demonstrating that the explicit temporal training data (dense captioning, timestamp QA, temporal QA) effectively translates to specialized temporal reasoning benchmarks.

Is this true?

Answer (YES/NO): NO